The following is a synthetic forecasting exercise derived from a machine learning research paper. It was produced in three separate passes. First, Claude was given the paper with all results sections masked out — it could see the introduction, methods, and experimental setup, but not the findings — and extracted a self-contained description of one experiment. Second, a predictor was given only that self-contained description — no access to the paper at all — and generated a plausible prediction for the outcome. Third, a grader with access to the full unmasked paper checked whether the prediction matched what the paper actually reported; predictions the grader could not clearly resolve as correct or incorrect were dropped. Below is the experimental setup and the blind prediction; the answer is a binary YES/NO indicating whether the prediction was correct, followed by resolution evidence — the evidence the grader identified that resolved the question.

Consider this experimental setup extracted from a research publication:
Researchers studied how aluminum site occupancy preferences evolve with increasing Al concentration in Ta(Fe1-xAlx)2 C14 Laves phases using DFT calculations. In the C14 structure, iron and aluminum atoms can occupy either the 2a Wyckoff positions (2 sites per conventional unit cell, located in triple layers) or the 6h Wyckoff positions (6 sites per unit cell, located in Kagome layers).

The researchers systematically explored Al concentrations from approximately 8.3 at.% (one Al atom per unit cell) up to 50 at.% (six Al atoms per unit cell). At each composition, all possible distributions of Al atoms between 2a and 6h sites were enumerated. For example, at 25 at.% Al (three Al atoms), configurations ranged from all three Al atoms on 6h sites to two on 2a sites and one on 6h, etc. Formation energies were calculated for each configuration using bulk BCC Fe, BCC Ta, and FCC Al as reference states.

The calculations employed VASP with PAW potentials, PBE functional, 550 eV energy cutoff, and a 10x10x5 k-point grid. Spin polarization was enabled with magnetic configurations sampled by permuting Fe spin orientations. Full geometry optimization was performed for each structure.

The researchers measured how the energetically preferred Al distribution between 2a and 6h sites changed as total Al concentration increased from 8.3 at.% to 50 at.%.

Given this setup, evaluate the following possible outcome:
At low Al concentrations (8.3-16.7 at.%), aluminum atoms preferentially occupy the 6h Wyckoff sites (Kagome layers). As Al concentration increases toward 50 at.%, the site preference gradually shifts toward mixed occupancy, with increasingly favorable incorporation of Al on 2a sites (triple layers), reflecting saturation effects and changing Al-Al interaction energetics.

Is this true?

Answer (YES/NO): NO